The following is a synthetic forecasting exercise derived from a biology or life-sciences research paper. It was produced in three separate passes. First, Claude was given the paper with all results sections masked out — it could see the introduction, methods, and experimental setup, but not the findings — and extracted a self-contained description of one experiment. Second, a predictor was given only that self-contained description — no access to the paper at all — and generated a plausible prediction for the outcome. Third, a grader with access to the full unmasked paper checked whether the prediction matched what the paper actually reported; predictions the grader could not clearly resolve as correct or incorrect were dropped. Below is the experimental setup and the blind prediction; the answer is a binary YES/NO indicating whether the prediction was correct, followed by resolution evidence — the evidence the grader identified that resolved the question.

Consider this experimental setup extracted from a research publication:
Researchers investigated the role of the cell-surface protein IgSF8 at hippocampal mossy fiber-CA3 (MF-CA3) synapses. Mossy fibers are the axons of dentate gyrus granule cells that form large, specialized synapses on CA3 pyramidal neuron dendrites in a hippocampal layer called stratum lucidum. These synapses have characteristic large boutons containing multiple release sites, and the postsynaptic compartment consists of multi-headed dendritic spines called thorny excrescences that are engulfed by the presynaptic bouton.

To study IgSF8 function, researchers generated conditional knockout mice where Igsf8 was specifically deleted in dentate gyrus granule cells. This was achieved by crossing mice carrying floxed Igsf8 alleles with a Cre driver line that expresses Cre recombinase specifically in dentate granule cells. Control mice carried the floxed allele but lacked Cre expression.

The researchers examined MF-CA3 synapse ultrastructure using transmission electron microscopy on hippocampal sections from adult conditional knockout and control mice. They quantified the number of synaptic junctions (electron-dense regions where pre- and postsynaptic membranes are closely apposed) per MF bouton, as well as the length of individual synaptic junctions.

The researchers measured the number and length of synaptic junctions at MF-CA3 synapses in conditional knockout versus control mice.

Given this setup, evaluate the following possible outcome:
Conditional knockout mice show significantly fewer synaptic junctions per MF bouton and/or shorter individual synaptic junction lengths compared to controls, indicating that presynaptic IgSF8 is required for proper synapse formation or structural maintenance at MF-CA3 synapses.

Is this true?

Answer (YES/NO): YES